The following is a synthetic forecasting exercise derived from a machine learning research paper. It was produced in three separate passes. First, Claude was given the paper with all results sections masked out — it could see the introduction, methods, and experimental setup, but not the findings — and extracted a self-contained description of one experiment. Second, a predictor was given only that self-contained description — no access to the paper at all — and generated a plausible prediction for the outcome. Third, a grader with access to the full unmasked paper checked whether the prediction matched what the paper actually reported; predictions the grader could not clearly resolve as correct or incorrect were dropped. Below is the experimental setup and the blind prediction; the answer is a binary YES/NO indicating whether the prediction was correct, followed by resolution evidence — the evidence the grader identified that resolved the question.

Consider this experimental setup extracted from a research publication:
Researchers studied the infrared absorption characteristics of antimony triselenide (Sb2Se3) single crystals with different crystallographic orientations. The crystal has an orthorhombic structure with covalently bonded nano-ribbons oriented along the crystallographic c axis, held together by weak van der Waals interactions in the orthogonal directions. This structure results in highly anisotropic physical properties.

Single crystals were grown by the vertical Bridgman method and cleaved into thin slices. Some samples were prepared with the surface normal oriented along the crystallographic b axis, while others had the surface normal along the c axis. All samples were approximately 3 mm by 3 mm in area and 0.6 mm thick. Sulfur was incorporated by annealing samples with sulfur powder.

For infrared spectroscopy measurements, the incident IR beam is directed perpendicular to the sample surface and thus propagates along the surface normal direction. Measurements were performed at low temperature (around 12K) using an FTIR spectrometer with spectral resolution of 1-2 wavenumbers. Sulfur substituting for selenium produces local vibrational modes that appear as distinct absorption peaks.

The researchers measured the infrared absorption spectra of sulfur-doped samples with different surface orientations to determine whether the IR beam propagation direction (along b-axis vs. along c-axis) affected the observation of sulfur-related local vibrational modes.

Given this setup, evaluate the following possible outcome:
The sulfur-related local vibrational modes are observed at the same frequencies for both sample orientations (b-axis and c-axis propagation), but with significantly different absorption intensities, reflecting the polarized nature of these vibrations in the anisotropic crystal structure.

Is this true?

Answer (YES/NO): NO